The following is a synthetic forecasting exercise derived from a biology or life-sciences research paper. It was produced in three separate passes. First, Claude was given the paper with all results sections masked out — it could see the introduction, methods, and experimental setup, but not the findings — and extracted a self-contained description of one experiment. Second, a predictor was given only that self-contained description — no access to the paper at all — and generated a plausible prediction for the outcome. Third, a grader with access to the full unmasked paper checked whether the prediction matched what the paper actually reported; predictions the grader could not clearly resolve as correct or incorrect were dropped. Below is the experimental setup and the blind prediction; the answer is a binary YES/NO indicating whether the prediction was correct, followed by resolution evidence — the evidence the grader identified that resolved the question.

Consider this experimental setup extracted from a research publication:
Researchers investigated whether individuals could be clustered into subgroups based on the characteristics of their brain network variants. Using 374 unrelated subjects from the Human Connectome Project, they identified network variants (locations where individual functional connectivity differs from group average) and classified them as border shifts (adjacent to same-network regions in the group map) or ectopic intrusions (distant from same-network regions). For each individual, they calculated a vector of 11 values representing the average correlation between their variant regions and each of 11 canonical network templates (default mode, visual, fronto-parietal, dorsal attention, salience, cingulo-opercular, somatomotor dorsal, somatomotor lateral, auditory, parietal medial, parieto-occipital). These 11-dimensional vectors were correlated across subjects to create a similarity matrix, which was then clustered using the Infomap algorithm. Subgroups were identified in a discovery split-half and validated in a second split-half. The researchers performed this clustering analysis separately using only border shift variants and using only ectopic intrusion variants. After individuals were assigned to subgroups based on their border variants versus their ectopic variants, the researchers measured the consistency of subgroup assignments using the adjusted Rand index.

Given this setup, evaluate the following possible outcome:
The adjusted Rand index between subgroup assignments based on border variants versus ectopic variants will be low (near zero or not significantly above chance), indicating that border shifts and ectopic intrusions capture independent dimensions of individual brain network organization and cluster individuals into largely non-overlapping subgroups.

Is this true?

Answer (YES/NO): YES